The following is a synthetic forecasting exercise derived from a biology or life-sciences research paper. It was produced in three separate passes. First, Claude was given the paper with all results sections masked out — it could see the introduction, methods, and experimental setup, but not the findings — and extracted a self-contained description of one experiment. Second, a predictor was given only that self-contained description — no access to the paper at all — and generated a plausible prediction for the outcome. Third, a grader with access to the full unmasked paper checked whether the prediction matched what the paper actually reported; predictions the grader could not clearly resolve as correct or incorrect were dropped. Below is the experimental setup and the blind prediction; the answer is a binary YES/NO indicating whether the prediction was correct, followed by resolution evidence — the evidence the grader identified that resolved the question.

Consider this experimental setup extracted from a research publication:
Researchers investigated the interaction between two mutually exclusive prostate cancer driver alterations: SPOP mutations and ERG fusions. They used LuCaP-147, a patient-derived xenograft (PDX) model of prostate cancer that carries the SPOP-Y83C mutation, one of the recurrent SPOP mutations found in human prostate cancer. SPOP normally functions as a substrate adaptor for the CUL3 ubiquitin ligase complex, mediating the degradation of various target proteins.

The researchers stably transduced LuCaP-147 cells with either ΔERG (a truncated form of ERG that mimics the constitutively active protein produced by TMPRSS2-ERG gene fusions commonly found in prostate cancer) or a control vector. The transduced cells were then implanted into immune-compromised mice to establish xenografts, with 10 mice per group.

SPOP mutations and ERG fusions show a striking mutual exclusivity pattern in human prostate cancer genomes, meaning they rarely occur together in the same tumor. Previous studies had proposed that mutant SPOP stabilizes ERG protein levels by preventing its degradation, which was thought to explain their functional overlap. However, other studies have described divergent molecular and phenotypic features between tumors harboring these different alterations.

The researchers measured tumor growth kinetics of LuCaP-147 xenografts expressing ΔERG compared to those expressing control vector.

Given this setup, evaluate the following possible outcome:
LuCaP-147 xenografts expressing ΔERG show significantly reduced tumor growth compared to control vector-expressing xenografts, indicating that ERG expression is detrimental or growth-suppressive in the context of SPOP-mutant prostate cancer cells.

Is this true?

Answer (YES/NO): YES